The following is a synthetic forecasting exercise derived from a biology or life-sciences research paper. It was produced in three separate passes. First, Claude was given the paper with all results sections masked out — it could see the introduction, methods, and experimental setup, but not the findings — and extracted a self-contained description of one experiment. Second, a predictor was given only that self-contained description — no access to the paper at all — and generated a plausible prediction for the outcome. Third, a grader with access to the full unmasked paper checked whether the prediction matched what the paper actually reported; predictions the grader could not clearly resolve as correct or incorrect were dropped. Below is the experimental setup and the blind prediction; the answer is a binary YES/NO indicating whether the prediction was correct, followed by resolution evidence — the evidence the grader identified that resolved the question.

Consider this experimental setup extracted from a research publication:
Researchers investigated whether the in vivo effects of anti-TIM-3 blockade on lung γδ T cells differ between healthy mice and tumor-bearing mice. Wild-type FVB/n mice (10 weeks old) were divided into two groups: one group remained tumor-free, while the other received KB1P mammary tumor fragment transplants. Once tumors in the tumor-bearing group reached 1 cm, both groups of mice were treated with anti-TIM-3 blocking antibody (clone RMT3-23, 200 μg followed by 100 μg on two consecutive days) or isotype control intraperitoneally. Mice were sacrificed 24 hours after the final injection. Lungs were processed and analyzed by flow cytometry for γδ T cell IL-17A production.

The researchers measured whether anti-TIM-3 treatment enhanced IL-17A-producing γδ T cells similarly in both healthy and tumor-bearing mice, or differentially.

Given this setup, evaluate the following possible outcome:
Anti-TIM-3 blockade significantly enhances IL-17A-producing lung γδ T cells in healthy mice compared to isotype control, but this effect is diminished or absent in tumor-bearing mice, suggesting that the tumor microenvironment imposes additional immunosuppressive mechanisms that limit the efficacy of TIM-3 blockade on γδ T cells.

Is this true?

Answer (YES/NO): NO